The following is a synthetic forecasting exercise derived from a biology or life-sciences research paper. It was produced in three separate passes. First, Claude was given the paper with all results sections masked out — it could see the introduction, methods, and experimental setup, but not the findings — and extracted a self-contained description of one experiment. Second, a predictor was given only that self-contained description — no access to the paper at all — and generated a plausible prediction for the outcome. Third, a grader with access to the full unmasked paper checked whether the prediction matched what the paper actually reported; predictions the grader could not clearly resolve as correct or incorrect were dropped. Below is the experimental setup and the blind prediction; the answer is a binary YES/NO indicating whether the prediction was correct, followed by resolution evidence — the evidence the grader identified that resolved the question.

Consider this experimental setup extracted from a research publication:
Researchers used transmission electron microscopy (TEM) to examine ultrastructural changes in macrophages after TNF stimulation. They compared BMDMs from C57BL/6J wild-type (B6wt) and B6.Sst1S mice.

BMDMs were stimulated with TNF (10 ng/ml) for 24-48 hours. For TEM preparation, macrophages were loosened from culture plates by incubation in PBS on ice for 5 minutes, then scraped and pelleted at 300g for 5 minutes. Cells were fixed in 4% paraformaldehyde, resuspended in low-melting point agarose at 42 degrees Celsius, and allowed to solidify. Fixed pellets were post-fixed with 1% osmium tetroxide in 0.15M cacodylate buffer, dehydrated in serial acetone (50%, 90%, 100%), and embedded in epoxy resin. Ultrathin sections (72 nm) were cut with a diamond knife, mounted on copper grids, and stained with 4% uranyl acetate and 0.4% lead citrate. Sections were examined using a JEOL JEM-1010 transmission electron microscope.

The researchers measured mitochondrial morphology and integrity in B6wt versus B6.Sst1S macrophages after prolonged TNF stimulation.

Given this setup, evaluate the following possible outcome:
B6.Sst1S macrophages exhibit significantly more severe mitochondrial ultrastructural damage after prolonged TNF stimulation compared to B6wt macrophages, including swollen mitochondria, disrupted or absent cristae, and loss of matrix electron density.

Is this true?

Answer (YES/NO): YES